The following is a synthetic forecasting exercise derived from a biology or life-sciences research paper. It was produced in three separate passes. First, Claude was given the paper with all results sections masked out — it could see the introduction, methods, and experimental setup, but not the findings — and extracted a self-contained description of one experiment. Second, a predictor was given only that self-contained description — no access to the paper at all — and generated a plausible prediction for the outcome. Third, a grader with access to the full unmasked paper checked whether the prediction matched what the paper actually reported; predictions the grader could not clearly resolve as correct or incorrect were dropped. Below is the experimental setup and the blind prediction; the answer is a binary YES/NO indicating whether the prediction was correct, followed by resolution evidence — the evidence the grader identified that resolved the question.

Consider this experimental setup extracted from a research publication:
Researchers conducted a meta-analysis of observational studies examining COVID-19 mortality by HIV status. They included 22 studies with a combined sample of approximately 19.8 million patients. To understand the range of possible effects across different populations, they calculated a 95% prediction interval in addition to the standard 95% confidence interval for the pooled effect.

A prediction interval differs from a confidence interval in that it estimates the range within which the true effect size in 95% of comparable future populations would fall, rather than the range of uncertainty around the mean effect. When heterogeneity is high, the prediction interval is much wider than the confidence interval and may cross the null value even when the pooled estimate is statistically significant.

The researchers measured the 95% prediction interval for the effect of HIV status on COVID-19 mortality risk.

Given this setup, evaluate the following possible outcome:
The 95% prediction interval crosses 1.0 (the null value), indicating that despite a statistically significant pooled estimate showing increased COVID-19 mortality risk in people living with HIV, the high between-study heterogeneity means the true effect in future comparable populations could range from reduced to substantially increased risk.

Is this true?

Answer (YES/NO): YES